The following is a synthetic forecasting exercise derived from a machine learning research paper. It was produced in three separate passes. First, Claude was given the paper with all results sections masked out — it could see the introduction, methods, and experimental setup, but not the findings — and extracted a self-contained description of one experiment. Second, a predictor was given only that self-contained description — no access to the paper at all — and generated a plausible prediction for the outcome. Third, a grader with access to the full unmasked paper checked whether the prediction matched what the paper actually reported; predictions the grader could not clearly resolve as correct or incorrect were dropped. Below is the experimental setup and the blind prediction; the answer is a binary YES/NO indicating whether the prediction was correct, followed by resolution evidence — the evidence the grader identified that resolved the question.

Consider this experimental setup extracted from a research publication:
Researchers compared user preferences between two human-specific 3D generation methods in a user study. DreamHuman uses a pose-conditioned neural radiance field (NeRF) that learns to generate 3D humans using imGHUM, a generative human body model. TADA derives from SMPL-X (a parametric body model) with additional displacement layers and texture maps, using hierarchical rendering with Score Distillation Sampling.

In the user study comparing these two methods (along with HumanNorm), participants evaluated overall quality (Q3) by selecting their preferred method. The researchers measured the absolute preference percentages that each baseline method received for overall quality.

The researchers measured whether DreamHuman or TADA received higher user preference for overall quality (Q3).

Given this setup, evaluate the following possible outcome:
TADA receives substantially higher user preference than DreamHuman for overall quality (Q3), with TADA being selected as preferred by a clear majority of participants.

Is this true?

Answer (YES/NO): NO